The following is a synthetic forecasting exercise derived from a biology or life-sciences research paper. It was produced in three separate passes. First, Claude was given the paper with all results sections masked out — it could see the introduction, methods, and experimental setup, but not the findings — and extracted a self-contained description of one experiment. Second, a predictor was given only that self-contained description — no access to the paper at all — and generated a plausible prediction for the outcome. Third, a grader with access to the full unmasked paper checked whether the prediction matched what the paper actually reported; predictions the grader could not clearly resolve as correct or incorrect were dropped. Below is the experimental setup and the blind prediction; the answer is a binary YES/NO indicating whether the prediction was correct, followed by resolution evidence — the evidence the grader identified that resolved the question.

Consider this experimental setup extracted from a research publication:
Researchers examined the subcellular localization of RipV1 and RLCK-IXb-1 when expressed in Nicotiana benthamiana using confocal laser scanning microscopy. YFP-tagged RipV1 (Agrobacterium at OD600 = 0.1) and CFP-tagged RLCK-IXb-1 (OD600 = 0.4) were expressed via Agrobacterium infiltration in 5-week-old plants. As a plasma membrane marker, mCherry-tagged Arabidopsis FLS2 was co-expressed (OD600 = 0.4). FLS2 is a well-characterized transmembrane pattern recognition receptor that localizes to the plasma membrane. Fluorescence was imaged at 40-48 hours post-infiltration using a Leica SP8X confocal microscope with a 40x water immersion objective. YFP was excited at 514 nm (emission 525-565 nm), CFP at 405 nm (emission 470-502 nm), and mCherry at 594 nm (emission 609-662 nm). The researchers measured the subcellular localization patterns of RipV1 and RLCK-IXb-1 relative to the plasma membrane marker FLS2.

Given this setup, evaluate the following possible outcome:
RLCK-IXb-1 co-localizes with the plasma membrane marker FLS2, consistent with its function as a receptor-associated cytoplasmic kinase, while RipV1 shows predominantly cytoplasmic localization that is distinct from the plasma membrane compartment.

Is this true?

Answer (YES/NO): NO